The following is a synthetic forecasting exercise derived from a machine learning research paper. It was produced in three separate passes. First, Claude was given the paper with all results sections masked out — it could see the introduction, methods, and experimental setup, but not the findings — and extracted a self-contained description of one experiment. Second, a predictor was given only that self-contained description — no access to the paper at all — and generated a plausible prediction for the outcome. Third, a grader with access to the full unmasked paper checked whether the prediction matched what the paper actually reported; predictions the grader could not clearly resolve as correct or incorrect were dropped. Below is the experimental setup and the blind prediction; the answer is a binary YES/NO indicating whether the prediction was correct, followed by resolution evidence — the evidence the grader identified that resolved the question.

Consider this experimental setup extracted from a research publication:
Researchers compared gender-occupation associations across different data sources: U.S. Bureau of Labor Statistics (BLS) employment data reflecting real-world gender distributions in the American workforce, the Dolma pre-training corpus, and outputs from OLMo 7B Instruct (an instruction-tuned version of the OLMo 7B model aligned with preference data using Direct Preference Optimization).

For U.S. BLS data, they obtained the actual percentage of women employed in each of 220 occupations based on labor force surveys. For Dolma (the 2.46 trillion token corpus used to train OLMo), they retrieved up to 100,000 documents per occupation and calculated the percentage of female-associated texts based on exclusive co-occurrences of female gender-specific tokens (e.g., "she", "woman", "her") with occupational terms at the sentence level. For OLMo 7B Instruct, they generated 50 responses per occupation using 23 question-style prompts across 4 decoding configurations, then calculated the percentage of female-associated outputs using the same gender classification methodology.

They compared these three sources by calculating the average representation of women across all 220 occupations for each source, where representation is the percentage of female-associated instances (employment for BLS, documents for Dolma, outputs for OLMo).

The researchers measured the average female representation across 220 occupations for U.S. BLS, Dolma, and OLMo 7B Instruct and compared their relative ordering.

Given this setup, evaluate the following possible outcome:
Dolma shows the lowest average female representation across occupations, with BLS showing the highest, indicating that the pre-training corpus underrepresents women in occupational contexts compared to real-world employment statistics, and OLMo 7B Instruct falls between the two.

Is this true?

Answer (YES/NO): NO